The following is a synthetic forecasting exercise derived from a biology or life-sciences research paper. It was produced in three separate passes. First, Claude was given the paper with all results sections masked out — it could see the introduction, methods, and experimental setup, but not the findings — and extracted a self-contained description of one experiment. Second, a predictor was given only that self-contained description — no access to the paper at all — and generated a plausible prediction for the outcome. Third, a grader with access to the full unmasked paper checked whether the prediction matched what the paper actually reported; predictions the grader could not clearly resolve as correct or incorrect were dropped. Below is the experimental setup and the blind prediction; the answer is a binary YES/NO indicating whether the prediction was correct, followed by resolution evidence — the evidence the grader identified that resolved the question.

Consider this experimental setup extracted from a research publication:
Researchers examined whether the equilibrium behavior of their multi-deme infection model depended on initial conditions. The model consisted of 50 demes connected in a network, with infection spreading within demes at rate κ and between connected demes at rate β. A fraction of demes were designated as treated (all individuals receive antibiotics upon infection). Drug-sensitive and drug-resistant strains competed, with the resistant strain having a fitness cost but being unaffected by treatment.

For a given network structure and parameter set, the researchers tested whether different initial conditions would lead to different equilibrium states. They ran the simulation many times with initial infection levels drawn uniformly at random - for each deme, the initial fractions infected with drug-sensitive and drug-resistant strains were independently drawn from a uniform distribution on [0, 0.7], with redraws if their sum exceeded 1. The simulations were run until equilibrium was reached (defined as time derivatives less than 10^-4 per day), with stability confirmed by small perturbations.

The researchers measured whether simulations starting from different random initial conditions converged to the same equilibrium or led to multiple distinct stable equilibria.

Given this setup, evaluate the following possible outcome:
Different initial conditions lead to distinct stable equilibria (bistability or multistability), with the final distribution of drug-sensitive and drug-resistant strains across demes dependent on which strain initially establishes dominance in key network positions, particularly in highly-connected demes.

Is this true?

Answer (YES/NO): NO